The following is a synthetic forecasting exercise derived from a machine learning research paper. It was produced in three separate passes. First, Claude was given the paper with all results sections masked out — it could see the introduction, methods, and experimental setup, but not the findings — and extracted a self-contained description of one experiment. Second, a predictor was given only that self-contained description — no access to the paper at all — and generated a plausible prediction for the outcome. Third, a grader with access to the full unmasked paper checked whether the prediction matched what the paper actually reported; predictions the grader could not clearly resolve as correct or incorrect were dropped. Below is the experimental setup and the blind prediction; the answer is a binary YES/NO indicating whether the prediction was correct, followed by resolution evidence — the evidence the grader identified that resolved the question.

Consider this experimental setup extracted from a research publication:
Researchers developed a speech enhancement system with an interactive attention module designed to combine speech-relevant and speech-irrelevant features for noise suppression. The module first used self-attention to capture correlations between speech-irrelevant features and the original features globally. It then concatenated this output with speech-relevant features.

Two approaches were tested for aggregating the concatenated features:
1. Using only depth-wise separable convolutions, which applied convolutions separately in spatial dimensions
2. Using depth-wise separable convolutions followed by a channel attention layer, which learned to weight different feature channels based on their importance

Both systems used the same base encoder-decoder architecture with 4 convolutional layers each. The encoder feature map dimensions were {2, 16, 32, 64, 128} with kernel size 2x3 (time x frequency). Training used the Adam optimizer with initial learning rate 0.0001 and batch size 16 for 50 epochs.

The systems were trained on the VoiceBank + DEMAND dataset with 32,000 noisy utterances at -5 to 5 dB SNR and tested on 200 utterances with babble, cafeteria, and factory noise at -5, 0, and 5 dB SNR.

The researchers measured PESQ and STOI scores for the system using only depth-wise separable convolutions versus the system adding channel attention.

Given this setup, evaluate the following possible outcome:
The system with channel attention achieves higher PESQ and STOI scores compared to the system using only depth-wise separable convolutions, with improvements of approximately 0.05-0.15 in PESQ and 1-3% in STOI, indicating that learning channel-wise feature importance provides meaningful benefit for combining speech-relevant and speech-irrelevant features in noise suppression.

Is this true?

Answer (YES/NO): NO